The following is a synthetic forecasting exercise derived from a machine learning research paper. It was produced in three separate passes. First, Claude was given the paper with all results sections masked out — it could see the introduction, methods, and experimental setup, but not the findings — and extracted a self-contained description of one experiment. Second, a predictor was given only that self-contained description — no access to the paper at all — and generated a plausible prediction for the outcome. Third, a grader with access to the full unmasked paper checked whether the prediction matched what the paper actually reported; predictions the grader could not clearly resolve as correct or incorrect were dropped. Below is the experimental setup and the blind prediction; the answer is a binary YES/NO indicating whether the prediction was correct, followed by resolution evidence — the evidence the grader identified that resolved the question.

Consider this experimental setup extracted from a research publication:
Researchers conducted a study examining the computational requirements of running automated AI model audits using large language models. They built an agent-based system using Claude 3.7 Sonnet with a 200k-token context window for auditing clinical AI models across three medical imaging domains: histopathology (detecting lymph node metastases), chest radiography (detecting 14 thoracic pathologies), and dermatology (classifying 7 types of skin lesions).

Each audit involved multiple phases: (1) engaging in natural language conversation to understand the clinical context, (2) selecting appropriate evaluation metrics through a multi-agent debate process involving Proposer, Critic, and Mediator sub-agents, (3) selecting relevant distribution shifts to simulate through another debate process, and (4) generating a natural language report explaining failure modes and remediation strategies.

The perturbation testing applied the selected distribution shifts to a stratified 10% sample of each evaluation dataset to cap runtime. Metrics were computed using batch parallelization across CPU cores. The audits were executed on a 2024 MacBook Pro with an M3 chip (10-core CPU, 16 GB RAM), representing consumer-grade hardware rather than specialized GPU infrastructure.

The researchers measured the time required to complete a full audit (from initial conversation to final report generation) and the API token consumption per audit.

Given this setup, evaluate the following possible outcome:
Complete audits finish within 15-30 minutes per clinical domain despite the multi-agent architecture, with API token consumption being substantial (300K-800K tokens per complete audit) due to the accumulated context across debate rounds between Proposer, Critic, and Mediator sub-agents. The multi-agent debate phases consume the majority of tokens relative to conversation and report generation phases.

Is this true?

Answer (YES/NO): NO